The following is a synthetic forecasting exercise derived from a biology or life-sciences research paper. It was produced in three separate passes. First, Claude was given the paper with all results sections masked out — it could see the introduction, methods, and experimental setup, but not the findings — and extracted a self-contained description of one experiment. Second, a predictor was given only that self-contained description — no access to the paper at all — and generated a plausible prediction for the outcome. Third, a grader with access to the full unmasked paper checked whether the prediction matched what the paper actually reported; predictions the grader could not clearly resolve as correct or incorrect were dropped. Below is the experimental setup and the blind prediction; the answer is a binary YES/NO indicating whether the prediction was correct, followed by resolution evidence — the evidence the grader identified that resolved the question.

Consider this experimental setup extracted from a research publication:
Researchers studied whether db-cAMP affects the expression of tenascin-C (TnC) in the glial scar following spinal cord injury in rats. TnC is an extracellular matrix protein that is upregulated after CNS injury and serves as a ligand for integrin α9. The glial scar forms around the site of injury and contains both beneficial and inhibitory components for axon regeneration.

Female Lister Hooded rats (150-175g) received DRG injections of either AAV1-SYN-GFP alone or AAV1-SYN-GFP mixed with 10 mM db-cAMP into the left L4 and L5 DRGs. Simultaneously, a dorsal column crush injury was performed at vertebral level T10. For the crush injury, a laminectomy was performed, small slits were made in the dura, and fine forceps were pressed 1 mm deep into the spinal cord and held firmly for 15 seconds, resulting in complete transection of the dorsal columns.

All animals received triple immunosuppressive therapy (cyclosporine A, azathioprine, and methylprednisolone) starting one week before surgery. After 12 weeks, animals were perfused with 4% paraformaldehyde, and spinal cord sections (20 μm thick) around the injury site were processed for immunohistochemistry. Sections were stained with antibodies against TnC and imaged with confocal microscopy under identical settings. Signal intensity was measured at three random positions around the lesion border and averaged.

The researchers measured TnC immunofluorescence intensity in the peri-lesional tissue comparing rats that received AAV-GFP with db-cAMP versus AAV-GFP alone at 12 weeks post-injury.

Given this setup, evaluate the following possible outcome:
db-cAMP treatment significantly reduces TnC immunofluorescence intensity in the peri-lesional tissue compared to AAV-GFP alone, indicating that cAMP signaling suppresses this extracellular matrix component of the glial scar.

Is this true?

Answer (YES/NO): NO